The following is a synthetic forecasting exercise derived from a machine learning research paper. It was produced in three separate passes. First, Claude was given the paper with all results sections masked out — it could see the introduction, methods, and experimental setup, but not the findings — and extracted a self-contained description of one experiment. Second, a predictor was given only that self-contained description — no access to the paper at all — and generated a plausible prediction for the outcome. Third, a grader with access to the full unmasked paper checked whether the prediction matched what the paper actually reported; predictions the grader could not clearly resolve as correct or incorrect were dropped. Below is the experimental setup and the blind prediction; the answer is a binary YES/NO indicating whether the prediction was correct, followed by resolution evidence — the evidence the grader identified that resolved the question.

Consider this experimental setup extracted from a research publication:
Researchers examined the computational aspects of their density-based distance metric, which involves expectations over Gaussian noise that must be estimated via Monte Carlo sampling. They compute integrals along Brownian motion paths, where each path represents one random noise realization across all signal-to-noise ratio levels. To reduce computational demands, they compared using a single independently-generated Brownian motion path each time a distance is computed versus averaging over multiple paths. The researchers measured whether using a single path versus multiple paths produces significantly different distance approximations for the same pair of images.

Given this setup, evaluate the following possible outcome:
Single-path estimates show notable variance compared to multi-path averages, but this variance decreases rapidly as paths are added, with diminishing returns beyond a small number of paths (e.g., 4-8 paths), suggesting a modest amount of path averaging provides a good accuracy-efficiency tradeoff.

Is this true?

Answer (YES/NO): NO